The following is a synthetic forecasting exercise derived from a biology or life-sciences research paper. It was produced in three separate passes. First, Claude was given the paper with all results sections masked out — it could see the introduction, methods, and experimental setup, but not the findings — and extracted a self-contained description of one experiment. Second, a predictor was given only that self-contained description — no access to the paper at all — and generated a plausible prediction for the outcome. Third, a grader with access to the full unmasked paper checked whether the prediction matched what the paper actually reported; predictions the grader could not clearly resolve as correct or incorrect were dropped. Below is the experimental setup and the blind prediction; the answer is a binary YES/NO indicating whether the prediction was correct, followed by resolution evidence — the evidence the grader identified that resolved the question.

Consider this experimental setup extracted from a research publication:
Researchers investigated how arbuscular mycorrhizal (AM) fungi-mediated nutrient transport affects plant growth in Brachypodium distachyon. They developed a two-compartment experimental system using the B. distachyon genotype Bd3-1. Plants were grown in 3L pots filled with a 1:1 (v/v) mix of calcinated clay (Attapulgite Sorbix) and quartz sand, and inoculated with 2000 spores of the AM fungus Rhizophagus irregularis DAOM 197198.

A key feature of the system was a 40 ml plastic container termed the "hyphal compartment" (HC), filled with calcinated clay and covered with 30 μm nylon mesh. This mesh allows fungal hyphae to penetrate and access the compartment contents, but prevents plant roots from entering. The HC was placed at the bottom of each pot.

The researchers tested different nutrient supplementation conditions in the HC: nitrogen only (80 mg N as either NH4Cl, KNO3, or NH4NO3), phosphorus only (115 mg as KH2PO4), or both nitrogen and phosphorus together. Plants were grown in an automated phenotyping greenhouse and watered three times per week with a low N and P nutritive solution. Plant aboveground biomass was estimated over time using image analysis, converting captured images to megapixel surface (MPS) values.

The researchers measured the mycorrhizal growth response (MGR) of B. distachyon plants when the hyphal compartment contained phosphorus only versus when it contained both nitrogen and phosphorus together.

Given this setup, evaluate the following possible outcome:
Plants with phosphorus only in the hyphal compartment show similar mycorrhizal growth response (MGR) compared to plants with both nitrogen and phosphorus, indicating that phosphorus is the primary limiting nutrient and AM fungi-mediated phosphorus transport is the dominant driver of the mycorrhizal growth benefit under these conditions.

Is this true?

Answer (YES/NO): NO